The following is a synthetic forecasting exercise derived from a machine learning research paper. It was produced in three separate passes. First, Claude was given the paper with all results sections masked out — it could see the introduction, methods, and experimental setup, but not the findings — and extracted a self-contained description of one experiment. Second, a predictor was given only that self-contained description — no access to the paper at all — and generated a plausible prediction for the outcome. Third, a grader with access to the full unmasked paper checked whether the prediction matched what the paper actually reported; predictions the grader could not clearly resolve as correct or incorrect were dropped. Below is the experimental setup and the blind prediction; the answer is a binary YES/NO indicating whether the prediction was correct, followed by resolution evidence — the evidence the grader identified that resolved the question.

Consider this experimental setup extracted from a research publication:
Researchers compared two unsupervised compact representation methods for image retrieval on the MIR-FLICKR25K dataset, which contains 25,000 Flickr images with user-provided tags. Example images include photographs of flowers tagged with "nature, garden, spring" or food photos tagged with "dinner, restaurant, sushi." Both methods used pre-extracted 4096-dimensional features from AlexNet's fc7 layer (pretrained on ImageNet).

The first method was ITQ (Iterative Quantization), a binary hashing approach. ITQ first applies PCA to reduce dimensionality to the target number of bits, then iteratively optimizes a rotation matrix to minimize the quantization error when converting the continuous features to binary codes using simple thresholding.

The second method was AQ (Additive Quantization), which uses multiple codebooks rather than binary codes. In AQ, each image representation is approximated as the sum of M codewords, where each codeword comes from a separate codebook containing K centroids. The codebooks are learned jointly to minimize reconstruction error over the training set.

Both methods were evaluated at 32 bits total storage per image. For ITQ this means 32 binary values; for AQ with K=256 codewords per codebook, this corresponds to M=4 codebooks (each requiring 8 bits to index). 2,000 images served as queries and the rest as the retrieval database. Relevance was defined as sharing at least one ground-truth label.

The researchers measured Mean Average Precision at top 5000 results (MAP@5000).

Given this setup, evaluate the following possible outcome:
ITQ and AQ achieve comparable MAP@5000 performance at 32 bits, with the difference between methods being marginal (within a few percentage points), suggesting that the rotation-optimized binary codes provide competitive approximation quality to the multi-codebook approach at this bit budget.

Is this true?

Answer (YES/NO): NO